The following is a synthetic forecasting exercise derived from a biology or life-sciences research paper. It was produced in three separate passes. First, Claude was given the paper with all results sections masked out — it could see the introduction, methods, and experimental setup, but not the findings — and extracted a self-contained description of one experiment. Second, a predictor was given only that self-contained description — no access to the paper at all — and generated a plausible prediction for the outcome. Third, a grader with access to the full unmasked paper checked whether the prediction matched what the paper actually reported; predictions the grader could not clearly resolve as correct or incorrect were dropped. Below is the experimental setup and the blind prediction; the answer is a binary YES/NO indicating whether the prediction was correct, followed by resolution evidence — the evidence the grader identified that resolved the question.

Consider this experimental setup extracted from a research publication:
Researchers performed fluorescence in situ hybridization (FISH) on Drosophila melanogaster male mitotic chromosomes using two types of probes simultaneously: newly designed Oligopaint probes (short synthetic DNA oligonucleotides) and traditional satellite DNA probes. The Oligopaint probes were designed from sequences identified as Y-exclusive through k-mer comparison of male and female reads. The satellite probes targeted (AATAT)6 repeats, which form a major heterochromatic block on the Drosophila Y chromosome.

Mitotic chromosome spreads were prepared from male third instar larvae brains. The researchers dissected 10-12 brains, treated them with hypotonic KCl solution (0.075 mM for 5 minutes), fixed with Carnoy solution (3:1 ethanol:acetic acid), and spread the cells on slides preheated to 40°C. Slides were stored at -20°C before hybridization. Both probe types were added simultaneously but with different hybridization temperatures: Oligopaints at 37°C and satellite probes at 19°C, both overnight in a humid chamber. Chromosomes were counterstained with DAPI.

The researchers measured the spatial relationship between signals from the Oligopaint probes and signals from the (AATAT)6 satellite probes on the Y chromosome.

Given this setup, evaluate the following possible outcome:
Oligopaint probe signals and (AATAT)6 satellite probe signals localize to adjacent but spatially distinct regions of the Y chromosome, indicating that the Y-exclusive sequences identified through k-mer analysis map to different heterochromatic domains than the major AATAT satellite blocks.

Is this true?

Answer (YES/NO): NO